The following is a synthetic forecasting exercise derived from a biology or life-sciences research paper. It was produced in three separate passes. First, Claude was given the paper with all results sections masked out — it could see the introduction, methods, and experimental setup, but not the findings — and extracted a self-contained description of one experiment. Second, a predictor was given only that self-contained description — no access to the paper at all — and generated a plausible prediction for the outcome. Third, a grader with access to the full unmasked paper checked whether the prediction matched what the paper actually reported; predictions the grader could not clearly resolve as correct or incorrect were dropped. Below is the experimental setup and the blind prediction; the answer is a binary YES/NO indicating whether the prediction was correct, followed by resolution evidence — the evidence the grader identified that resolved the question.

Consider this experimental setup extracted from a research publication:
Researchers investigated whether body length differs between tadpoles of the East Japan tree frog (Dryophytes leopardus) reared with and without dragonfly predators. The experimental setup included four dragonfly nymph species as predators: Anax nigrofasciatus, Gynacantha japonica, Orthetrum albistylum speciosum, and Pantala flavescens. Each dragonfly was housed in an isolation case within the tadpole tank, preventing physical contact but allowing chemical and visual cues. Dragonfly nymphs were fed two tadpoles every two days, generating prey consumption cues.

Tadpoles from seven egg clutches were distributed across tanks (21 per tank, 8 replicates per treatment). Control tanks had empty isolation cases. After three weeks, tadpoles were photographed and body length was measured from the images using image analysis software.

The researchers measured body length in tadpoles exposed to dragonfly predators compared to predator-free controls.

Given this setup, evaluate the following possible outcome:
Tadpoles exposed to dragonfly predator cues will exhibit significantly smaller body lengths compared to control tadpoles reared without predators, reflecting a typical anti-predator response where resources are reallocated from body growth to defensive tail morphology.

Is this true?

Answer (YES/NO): NO